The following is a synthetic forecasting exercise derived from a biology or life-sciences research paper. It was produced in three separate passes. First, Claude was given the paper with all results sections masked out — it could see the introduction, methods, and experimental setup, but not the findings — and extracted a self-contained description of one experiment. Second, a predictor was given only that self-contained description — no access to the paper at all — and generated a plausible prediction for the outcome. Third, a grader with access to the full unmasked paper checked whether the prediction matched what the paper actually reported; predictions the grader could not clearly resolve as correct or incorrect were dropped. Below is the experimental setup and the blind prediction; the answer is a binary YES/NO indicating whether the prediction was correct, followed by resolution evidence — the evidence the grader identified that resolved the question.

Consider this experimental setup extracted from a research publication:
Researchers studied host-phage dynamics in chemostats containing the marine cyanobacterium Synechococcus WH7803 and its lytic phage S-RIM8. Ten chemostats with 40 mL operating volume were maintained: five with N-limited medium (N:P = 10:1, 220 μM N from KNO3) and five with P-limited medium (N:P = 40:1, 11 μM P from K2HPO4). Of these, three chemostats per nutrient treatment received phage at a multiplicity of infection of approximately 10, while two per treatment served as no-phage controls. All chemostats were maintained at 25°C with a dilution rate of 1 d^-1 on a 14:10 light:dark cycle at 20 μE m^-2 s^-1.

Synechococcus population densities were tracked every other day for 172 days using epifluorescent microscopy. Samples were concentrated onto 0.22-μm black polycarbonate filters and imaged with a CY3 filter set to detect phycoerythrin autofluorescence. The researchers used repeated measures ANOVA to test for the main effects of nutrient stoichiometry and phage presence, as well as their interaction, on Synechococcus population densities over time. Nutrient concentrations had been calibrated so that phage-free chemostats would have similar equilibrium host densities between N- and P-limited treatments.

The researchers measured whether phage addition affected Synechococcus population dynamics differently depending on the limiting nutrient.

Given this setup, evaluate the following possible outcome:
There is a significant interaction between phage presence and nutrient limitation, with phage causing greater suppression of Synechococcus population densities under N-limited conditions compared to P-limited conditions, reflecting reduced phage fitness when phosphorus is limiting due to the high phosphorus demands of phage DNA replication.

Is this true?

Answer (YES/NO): YES